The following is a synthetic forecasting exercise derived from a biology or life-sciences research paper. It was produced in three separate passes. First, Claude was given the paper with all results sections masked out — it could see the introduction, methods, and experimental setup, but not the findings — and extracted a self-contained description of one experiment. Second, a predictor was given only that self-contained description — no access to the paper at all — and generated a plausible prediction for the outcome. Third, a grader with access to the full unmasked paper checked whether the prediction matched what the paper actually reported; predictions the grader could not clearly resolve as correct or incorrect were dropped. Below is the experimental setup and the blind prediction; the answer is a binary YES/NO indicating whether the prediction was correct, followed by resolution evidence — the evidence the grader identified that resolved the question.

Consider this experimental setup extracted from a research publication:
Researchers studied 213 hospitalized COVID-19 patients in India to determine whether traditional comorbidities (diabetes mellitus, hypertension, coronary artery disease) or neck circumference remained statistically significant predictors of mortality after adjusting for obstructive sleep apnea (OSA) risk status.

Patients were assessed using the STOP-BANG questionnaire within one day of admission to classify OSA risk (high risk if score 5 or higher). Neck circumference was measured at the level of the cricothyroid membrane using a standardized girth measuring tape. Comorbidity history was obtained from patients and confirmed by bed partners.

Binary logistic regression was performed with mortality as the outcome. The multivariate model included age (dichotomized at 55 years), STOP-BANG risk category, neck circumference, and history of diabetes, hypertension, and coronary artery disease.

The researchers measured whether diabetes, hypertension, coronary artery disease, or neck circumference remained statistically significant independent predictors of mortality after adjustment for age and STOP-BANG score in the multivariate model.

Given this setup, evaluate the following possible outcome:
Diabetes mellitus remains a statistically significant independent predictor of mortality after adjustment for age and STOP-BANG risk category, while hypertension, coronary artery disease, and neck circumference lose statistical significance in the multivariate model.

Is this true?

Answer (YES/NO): NO